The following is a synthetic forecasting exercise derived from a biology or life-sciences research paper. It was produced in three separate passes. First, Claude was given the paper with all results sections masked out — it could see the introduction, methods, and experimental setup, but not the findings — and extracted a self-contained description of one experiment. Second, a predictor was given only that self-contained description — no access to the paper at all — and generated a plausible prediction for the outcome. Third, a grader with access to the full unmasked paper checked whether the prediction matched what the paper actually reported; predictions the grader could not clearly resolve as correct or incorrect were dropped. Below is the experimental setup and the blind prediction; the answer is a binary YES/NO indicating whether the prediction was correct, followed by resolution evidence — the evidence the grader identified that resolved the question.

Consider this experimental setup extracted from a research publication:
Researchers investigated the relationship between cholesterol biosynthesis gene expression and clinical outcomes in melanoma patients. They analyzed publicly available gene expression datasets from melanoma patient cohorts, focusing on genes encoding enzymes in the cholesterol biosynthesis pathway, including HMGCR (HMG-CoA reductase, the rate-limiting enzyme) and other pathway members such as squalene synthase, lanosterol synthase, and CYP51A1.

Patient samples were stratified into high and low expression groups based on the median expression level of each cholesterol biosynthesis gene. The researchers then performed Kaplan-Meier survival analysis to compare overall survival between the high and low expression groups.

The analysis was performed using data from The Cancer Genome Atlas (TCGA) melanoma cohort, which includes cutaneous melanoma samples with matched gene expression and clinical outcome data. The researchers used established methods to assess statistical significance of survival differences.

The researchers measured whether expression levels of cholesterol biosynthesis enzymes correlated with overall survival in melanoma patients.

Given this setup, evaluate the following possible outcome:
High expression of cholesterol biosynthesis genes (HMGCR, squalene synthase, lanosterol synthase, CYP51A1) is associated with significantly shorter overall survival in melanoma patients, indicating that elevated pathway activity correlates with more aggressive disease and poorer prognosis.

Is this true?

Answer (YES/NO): NO